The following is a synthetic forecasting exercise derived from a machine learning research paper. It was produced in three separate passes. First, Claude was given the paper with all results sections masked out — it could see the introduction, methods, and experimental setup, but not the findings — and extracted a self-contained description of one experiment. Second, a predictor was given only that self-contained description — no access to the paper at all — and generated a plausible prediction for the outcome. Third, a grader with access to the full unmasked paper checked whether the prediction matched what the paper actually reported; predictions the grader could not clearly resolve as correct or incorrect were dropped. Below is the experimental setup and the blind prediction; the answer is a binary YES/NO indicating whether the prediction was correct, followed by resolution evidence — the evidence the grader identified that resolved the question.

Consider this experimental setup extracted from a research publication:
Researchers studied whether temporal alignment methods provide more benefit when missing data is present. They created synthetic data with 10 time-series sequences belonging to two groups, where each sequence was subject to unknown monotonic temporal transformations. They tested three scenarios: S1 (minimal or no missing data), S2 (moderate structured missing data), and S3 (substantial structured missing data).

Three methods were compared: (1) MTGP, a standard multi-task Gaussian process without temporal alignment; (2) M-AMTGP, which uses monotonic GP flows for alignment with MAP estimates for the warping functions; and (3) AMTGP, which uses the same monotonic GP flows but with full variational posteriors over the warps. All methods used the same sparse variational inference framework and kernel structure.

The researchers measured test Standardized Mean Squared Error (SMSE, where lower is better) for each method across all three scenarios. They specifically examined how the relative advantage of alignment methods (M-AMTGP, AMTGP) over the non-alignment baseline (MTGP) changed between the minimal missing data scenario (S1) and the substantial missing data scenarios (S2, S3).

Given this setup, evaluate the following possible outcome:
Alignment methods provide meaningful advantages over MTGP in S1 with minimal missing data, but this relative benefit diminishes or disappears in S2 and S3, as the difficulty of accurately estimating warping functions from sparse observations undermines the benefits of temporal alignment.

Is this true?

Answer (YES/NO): NO